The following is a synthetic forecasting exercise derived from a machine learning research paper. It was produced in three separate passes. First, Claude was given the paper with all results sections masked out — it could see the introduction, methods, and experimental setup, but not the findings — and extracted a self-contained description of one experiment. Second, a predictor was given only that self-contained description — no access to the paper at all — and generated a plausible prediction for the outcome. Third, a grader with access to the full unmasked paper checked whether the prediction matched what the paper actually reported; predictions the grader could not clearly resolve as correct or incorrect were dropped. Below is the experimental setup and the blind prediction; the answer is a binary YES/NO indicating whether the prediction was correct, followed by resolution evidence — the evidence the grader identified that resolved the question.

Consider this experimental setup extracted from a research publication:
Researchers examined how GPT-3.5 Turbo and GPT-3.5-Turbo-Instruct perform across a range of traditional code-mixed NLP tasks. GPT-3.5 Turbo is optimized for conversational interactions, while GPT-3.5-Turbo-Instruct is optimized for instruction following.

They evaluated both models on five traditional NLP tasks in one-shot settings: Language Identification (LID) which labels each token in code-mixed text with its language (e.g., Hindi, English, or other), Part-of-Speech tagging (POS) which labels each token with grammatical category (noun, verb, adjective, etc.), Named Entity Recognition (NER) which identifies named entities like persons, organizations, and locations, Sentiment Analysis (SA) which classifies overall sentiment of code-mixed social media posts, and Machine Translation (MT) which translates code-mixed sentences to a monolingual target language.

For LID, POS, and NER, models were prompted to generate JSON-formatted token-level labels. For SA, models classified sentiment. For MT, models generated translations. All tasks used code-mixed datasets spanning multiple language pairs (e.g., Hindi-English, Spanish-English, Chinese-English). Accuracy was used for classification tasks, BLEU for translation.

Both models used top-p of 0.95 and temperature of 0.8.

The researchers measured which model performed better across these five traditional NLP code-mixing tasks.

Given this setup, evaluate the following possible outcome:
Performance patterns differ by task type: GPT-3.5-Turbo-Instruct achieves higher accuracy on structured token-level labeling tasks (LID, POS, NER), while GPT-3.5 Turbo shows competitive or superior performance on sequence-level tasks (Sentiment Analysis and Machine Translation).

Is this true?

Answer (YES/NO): NO